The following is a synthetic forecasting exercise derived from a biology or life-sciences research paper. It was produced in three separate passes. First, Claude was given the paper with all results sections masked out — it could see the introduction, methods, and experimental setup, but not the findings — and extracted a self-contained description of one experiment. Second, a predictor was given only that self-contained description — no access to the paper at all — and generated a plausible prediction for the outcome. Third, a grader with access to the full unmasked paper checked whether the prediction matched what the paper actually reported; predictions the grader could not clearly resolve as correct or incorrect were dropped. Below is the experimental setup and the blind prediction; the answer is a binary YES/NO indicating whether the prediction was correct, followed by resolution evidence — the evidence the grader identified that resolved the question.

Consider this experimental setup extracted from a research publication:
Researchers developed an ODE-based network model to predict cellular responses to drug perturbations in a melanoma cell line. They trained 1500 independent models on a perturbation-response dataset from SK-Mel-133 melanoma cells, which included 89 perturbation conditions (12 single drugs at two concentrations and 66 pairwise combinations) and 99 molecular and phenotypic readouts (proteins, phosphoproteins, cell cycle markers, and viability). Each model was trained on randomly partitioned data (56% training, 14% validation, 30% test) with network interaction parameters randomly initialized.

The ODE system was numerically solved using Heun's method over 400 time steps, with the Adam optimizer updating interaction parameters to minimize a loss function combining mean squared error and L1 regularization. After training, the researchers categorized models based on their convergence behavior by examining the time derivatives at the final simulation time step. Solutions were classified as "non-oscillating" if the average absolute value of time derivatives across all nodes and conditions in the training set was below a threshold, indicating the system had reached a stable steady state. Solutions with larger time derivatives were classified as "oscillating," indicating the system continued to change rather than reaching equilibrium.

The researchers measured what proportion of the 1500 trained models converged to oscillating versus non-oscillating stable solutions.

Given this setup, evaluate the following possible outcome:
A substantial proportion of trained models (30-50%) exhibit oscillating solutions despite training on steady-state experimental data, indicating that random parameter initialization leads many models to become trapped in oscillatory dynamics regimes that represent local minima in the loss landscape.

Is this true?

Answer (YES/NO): YES